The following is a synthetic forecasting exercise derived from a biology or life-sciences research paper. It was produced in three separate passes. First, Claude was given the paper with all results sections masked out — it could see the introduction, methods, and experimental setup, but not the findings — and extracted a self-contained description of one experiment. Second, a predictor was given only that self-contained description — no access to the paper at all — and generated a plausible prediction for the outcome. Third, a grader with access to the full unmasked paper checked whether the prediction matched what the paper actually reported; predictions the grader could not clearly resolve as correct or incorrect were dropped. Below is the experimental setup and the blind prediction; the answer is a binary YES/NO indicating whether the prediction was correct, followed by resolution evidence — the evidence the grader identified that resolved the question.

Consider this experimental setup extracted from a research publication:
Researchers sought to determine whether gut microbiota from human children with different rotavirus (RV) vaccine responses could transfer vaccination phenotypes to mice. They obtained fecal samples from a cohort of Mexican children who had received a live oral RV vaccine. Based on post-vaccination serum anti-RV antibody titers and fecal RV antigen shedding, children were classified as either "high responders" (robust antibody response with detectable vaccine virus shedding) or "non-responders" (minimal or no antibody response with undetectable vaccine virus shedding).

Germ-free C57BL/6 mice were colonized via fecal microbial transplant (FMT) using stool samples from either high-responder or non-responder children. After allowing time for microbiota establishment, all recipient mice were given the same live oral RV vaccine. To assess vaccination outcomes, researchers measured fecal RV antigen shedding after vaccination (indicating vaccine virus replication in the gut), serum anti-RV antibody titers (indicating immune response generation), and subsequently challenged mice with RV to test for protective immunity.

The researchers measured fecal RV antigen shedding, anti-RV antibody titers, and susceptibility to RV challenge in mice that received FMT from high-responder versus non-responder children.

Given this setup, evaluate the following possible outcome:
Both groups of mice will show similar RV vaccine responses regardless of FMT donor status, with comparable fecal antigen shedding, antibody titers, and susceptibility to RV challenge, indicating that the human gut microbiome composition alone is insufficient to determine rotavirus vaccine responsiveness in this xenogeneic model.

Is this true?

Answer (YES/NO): NO